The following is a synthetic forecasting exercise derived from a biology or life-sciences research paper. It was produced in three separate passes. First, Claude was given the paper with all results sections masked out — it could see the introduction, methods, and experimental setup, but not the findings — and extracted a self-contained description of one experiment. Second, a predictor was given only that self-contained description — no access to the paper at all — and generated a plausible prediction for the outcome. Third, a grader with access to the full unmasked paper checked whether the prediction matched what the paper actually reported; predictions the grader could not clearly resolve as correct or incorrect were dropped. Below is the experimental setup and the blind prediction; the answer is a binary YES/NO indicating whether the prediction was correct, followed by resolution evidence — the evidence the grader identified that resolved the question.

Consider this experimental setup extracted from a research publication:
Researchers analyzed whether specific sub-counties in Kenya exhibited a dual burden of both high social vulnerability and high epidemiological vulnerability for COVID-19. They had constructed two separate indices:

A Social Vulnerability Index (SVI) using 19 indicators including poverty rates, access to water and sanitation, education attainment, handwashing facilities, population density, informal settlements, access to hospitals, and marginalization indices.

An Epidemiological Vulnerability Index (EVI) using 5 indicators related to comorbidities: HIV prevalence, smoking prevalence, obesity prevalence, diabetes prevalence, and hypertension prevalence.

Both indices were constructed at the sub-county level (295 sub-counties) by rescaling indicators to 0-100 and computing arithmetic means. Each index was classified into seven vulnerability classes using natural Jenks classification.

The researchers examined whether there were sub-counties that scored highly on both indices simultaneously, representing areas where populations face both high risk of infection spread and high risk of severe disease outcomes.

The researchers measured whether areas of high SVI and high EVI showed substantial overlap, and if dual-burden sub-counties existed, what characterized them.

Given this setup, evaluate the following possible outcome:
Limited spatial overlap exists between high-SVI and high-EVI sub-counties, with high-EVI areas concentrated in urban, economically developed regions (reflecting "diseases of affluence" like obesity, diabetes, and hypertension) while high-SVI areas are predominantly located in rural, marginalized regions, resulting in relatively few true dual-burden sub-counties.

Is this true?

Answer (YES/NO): NO